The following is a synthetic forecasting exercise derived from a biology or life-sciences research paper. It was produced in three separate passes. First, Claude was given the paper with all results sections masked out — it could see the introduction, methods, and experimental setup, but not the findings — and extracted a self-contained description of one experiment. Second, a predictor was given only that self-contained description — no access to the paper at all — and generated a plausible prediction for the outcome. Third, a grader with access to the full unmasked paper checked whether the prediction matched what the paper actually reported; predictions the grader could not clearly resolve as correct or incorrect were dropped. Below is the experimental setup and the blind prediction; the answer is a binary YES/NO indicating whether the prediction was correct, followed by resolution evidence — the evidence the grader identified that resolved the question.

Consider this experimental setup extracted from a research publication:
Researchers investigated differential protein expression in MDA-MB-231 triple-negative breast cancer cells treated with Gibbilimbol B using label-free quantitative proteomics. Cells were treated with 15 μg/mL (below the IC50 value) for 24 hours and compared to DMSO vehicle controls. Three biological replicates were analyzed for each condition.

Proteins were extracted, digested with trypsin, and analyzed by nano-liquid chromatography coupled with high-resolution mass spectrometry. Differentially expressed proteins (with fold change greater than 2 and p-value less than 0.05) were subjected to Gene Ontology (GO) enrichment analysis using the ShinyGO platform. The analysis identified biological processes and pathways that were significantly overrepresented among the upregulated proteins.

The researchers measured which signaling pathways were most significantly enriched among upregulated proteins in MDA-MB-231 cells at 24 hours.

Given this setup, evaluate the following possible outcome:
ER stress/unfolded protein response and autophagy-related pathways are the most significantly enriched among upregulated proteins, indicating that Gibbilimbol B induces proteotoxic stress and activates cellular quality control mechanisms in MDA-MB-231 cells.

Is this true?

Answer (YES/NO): NO